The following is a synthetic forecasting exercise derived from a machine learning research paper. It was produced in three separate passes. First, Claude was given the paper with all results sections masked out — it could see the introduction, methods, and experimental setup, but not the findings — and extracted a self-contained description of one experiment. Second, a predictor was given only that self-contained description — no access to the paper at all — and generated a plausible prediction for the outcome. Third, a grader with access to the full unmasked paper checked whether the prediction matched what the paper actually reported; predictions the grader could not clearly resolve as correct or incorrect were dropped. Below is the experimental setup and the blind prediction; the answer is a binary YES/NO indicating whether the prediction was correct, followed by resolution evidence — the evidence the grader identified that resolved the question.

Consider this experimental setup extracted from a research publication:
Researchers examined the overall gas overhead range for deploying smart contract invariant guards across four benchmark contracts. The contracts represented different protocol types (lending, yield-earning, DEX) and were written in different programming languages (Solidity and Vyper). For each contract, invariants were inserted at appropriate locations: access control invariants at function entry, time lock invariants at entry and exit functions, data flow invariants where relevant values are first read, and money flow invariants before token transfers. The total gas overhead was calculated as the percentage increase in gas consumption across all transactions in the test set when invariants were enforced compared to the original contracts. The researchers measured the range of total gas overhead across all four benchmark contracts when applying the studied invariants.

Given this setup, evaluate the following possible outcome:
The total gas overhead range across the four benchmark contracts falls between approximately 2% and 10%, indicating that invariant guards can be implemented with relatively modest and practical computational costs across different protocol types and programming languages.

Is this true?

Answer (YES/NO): NO